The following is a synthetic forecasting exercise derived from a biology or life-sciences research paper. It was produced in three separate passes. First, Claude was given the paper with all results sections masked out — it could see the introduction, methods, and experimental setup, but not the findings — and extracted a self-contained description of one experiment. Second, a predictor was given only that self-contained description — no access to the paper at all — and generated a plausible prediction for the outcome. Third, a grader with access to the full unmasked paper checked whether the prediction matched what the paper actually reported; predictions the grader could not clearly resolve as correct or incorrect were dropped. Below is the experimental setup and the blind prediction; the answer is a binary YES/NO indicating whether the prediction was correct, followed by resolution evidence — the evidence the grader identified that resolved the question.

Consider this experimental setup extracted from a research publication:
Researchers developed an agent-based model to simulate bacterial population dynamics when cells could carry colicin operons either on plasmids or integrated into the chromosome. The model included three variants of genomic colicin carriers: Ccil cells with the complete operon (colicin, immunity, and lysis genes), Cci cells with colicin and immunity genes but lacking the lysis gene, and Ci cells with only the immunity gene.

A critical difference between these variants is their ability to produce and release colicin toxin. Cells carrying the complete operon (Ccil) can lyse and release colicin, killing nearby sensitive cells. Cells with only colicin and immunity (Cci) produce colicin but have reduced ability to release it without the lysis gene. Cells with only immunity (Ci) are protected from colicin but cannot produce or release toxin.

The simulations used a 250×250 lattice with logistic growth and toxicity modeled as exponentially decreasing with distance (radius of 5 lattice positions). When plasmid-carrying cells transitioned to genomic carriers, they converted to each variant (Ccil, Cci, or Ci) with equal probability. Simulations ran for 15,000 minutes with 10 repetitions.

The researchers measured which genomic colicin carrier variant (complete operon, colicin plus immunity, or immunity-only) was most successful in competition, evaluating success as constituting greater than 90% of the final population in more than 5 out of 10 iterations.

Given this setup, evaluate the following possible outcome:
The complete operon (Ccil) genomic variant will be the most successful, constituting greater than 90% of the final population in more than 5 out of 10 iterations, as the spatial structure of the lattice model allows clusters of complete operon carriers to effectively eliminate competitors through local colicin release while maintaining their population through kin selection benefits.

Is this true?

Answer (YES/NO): NO